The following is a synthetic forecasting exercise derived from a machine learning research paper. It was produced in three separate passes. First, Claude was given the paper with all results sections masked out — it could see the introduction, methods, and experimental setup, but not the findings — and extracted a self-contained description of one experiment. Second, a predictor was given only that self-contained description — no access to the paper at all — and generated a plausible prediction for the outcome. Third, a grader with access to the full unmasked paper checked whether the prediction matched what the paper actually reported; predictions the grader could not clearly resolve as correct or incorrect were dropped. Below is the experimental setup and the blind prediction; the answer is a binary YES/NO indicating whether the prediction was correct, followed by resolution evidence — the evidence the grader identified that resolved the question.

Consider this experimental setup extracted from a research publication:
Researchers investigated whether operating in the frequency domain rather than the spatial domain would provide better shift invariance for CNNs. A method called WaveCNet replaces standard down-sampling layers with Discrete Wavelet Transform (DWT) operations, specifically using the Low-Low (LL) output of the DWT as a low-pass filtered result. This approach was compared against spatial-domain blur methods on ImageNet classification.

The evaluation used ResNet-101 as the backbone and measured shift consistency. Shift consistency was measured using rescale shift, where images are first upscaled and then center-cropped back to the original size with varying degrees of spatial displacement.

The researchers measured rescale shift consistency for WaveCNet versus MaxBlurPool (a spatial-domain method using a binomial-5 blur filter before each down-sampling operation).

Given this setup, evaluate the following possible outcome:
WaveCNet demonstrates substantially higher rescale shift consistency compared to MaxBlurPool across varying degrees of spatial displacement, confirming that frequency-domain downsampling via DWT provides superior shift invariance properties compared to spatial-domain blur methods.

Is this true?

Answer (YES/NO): NO